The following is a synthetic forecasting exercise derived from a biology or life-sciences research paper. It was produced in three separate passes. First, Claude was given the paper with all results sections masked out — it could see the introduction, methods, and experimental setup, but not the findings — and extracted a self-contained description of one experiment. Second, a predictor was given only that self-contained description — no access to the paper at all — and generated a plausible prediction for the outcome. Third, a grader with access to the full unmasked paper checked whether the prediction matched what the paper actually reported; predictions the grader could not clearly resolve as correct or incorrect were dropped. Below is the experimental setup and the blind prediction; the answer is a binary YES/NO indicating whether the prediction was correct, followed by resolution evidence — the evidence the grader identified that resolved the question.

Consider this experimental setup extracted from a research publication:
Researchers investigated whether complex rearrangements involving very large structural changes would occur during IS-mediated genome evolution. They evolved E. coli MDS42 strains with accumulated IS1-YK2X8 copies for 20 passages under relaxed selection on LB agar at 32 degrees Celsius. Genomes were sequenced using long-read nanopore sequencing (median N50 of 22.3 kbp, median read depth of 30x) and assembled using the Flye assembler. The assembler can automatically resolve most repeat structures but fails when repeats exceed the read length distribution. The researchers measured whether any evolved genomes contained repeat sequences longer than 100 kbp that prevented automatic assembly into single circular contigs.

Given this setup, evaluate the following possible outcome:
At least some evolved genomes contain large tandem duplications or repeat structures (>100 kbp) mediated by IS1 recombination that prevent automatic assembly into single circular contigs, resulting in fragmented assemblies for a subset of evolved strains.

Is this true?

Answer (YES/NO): YES